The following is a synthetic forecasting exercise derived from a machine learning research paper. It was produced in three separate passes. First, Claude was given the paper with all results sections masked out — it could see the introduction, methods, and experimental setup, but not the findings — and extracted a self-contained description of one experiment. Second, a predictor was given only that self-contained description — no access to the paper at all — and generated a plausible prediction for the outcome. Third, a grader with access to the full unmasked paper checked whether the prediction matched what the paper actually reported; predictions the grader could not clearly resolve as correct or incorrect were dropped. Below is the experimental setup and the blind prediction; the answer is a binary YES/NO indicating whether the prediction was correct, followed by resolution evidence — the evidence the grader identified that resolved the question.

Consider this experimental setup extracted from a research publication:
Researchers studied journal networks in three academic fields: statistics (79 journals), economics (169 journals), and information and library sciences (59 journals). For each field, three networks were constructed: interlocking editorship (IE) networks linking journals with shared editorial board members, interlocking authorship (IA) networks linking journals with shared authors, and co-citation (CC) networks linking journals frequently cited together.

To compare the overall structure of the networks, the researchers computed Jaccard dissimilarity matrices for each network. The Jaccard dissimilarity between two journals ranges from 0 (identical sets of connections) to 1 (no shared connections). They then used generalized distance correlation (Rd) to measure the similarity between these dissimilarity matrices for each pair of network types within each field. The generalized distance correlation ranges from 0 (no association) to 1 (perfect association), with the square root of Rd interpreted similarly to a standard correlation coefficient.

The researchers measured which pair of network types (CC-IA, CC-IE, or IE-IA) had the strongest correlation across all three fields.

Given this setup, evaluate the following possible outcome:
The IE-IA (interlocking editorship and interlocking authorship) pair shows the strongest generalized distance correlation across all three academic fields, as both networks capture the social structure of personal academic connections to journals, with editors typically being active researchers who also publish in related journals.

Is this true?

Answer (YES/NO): NO